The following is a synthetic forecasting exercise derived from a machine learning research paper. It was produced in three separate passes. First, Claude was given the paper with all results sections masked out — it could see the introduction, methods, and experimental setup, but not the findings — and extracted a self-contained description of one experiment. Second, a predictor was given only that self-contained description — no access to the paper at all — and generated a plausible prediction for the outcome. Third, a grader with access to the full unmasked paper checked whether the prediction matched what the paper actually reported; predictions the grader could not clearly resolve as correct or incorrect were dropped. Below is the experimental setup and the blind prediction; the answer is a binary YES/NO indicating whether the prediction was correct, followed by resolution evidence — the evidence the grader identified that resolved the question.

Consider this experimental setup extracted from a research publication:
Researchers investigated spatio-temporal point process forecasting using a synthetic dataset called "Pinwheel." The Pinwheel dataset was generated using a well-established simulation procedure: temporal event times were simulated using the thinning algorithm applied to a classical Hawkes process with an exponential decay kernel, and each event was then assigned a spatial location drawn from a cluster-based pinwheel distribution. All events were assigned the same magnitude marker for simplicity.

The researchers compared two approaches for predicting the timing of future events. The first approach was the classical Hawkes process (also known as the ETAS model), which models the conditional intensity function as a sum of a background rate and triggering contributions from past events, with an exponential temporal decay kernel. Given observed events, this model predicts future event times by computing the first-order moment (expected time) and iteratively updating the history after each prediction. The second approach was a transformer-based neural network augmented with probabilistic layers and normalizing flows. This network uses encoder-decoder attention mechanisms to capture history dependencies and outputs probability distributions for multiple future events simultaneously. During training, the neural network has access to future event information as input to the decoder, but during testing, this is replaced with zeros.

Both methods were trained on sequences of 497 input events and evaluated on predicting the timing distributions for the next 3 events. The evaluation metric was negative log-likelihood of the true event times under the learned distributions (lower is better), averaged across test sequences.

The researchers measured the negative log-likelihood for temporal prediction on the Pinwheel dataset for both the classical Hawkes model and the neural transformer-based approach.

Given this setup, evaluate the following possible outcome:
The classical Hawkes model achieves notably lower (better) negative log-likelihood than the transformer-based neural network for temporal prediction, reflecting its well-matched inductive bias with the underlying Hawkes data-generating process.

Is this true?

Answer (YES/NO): YES